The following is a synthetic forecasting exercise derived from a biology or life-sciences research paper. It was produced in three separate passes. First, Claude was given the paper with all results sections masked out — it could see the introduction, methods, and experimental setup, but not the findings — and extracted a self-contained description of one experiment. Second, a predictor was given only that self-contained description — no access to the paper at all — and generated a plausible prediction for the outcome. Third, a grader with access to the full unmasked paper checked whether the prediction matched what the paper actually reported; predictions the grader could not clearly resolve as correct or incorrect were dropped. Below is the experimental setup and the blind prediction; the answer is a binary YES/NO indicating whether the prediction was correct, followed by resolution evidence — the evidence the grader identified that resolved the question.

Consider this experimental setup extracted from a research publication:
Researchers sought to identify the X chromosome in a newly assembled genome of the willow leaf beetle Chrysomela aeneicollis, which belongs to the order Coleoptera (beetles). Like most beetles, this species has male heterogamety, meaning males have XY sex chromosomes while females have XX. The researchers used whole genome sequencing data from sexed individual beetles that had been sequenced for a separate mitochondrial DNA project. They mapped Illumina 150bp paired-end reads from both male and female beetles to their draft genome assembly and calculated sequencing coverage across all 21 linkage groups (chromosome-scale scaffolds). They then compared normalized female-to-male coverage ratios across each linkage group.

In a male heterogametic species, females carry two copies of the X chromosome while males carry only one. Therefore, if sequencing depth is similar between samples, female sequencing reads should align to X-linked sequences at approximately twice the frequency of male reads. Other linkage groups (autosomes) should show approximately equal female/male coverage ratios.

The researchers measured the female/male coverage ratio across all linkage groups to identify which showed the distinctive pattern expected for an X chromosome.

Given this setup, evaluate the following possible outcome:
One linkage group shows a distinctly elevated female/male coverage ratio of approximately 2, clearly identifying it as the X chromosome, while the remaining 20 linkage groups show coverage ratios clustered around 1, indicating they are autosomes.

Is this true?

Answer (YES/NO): YES